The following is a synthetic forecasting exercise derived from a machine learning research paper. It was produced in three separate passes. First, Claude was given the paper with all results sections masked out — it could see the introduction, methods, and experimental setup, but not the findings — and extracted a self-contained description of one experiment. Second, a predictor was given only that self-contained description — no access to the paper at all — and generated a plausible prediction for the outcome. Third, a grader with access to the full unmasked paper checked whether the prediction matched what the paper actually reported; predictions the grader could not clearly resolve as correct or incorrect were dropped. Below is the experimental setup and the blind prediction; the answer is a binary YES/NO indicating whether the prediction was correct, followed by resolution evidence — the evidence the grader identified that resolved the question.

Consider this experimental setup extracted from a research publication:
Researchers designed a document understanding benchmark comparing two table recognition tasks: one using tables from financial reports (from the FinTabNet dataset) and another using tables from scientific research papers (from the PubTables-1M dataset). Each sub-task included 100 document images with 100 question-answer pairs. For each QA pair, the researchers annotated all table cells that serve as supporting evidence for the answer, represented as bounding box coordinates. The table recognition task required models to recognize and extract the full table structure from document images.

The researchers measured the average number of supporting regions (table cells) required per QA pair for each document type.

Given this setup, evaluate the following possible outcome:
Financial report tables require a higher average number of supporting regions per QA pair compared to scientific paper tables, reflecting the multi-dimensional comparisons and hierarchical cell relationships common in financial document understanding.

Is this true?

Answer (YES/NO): NO